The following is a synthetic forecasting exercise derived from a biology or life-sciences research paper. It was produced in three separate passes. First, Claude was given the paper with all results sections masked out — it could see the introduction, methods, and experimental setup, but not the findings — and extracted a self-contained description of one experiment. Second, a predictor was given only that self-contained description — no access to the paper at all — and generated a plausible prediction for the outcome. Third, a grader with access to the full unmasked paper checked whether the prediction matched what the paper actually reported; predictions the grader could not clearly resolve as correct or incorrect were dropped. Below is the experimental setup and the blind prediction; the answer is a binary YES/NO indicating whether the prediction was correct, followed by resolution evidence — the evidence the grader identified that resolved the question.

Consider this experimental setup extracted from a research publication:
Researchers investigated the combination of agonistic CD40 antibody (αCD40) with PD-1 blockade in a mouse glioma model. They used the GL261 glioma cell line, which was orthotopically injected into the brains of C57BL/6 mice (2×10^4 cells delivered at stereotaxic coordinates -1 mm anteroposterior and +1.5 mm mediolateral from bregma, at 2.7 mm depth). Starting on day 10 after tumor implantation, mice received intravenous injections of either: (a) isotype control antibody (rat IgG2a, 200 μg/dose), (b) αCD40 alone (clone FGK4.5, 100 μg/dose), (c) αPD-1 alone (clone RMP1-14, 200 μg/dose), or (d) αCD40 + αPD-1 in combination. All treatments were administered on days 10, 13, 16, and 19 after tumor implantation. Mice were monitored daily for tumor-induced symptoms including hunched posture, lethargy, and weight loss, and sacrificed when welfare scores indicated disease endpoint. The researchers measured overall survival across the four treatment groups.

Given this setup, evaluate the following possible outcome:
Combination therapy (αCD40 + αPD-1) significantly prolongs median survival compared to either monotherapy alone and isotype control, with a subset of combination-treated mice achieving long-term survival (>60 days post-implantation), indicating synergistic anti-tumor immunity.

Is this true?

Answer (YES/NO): NO